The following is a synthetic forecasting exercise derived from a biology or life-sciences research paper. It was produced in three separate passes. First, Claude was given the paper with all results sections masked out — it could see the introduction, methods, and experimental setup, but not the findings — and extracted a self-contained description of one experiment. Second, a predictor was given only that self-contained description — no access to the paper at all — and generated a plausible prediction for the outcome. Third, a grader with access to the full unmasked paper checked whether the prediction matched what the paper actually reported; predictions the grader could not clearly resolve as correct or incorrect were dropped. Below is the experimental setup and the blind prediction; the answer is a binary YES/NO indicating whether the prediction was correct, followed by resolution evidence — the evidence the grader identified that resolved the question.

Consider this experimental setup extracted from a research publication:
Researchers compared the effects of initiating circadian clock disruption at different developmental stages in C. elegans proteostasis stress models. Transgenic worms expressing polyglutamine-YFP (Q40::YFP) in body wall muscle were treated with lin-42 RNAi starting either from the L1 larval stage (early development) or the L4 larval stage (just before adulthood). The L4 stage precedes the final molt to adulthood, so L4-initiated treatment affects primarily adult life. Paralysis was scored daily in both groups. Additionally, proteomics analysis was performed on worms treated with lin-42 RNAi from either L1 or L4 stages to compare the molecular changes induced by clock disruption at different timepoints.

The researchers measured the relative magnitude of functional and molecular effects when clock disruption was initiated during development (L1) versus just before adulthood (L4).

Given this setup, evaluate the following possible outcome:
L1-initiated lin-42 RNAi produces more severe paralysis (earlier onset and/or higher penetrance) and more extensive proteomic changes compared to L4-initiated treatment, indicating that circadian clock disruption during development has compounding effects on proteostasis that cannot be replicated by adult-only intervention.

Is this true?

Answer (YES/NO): YES